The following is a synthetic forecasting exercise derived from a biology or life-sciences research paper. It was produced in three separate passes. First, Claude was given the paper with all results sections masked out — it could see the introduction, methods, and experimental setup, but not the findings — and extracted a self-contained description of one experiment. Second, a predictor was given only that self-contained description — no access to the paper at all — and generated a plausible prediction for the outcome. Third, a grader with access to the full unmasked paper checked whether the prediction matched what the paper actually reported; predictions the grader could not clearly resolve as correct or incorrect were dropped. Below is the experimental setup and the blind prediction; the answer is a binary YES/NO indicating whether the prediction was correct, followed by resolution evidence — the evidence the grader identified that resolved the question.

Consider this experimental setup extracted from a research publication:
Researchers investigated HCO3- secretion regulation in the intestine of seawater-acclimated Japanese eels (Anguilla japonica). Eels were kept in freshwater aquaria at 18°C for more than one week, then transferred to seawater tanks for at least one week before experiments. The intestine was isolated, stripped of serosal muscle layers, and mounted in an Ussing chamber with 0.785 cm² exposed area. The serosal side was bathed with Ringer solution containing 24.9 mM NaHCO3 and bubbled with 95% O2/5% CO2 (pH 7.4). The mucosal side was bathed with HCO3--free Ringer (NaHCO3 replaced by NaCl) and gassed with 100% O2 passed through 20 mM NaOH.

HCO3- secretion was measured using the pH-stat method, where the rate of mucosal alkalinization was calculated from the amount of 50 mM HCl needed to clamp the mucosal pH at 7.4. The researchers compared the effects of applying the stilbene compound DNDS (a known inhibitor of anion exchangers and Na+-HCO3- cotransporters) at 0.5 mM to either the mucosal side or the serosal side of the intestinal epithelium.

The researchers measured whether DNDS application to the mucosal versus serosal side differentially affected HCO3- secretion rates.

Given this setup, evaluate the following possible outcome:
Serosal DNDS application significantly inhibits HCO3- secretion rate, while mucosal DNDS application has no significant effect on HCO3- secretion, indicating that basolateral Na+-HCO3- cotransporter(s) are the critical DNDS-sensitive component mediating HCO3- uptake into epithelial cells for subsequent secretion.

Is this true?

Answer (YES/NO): YES